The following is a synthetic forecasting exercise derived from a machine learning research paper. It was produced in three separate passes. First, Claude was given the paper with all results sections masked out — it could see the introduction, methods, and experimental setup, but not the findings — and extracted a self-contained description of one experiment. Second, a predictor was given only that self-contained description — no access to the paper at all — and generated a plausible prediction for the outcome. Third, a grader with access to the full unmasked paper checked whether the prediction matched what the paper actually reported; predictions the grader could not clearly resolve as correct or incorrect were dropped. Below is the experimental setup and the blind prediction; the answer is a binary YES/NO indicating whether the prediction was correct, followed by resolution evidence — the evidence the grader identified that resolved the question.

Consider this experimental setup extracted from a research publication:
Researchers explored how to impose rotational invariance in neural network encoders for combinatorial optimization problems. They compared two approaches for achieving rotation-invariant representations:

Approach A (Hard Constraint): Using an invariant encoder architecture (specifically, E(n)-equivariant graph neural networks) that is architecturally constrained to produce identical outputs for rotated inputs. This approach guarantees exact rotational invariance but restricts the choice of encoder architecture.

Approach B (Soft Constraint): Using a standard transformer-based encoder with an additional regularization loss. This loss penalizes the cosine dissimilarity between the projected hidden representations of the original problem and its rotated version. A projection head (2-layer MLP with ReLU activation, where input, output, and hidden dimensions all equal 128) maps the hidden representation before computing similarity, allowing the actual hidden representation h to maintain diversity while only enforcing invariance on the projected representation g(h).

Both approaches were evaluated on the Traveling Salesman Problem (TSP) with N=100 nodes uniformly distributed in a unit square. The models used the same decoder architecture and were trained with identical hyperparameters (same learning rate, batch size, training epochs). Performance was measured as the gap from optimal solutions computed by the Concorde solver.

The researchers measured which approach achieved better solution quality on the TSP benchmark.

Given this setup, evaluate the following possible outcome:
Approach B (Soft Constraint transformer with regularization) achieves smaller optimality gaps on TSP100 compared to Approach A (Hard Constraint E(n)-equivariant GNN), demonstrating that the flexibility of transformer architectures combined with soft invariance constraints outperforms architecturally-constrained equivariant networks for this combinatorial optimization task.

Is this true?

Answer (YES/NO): YES